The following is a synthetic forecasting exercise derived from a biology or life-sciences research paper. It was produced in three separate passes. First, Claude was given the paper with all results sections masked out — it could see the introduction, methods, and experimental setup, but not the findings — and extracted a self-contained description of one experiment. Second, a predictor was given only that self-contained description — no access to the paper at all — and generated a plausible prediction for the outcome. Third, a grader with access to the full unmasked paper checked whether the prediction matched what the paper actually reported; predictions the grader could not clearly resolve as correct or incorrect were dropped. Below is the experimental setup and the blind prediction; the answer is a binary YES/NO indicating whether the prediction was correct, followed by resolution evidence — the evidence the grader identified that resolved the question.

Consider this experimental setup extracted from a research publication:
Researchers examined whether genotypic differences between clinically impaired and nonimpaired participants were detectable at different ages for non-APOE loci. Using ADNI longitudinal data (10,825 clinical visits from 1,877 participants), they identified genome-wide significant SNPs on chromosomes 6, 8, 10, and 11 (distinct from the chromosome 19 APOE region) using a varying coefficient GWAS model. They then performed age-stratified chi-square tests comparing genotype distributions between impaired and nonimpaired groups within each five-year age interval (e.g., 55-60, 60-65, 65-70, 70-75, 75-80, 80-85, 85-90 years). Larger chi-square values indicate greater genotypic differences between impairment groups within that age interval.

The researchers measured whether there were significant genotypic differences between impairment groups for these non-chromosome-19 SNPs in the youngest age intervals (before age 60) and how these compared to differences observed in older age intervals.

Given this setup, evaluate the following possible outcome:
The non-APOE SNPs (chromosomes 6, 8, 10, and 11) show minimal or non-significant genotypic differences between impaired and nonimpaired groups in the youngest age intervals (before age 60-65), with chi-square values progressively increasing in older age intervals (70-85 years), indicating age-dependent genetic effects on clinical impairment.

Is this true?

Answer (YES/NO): NO